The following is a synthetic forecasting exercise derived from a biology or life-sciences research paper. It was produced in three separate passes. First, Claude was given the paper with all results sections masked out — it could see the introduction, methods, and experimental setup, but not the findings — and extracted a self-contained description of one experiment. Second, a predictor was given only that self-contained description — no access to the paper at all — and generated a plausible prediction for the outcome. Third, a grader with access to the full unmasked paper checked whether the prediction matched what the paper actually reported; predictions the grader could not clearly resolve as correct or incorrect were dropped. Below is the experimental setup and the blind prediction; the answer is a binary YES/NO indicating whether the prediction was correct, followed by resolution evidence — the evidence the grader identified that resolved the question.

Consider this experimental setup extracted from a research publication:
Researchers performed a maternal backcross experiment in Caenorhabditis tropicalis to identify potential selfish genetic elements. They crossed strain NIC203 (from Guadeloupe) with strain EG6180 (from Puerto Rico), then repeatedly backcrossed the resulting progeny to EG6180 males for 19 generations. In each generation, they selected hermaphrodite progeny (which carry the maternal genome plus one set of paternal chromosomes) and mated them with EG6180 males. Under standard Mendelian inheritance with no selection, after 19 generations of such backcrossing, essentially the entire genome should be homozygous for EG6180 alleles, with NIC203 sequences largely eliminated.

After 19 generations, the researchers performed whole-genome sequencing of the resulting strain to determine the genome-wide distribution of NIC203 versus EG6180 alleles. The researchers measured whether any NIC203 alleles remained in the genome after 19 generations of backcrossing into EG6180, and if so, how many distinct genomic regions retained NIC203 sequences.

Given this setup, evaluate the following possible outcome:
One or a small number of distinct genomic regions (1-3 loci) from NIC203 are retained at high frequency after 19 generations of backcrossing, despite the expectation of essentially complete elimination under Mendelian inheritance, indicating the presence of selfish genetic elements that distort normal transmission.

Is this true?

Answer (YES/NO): YES